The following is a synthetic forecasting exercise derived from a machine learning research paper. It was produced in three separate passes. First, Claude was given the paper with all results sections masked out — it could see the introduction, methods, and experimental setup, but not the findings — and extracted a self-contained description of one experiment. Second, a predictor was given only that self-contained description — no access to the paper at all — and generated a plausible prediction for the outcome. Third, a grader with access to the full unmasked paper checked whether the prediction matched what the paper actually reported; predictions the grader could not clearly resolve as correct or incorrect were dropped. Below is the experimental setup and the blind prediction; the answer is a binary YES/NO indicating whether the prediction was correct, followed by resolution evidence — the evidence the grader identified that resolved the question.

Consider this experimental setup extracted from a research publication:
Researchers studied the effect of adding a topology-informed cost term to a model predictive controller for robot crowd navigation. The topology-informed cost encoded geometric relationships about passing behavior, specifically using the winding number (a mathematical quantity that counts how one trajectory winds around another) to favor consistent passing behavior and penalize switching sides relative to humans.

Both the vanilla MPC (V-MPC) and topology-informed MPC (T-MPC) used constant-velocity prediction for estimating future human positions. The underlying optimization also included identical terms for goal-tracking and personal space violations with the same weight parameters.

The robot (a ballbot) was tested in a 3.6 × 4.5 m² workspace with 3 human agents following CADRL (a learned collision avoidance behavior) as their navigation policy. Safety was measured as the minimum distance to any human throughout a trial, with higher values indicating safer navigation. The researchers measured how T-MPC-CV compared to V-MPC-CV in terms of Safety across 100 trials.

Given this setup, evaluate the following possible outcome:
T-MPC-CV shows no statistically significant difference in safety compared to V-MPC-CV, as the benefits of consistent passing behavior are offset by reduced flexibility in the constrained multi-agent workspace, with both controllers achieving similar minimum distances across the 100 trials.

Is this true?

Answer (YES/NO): NO